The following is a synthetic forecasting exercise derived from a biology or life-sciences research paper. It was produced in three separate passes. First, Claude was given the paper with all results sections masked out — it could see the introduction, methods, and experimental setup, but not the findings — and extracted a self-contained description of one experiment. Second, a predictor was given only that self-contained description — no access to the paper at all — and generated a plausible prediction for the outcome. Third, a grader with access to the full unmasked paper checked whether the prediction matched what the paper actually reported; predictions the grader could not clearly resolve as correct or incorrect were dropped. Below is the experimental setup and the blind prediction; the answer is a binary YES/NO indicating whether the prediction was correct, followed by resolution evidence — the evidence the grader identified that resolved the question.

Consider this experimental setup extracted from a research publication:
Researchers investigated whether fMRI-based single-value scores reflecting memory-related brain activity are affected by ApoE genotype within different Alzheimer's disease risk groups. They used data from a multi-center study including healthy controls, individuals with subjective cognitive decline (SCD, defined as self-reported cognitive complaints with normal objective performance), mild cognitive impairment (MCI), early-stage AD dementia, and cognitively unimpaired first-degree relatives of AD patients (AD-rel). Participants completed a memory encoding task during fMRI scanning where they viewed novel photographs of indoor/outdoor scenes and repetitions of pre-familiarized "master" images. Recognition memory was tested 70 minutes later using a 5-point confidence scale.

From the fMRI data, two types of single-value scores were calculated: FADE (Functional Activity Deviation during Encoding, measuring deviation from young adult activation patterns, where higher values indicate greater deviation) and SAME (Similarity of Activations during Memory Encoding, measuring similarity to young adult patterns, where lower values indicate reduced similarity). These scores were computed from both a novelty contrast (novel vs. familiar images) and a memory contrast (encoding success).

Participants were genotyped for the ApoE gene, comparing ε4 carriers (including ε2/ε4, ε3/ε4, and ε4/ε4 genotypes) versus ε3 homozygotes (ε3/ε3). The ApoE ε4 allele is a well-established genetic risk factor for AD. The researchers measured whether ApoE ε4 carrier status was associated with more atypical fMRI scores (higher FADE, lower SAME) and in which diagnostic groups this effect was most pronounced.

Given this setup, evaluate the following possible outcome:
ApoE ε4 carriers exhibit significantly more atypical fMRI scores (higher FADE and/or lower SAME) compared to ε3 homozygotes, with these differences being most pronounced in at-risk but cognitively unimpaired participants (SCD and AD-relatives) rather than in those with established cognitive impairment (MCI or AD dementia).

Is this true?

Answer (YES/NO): NO